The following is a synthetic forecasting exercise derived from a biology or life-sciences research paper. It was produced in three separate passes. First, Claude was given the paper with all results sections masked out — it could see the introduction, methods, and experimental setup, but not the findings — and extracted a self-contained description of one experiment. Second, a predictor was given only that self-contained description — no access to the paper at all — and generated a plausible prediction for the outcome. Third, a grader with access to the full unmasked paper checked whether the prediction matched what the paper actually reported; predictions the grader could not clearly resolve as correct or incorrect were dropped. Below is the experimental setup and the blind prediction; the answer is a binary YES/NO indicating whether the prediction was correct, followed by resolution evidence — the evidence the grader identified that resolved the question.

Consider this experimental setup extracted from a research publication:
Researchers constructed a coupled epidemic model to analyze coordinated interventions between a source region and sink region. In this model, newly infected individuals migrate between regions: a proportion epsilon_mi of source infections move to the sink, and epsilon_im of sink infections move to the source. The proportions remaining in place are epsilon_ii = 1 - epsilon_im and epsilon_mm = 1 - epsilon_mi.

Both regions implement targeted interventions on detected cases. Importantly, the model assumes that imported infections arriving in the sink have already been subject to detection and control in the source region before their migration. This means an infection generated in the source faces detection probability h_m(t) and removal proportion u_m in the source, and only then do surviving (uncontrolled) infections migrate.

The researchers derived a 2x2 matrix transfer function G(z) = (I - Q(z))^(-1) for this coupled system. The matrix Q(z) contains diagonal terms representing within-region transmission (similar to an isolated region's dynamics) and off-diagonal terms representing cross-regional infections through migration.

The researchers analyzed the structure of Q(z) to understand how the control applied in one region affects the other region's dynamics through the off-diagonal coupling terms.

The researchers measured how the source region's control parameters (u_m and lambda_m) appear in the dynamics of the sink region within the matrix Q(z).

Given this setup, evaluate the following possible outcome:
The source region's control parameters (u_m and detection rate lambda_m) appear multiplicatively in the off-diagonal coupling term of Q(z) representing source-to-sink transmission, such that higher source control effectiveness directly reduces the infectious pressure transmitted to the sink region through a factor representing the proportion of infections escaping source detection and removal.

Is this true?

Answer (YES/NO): NO